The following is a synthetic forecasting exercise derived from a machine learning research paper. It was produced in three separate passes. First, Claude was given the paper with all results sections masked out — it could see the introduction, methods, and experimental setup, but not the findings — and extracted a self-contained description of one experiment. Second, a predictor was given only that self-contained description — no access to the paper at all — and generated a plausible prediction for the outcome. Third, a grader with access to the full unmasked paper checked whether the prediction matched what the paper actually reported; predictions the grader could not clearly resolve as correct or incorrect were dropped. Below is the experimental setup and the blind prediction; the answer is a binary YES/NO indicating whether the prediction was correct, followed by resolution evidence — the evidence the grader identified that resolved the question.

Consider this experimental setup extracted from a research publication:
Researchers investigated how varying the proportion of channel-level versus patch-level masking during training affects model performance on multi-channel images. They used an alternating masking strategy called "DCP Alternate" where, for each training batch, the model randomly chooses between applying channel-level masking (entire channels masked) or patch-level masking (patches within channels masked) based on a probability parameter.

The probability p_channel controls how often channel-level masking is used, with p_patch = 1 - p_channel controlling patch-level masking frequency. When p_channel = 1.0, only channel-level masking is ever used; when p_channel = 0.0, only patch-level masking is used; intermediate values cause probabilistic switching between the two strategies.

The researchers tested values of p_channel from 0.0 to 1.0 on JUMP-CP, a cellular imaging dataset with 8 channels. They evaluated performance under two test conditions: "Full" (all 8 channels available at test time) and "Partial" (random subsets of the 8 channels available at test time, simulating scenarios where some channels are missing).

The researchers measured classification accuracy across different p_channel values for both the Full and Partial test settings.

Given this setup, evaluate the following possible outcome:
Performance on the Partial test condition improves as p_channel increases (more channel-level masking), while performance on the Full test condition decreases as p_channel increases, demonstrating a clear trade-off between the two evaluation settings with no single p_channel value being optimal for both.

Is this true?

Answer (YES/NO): YES